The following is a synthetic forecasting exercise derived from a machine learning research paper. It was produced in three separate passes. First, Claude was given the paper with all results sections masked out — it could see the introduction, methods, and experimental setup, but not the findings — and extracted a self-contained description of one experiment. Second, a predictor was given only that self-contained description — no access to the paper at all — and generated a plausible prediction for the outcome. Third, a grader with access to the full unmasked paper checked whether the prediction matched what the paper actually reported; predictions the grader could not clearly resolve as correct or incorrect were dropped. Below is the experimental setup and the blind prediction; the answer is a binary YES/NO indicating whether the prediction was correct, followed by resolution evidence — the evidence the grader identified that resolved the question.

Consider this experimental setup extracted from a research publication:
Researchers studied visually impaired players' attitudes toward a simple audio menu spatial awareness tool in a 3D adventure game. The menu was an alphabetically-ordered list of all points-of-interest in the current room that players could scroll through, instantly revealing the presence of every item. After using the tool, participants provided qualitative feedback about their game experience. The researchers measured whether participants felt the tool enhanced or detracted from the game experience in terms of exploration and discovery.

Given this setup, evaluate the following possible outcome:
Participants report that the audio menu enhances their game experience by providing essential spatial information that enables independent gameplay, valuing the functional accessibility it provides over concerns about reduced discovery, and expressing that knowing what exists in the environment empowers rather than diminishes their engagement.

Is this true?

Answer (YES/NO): NO